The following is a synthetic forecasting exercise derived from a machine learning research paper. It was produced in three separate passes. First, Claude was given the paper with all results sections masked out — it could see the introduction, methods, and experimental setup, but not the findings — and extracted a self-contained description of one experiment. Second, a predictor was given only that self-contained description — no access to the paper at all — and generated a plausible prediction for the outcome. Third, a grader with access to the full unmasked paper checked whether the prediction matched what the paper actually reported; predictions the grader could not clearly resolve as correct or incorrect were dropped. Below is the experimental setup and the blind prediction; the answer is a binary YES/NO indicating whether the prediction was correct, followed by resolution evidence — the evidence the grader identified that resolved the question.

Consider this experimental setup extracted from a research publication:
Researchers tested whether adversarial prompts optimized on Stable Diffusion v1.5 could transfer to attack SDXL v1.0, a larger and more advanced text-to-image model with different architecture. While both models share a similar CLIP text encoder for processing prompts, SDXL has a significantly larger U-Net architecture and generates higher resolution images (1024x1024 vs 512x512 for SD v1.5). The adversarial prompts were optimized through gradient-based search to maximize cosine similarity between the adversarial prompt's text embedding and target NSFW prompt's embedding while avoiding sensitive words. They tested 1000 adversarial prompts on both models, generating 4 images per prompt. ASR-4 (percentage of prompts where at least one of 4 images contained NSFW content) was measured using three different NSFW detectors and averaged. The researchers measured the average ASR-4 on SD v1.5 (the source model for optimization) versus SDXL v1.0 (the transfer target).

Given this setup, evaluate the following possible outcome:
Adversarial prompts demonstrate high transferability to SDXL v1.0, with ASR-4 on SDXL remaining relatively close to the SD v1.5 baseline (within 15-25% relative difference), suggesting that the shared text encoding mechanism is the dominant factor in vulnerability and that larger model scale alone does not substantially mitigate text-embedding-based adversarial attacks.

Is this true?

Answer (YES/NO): NO